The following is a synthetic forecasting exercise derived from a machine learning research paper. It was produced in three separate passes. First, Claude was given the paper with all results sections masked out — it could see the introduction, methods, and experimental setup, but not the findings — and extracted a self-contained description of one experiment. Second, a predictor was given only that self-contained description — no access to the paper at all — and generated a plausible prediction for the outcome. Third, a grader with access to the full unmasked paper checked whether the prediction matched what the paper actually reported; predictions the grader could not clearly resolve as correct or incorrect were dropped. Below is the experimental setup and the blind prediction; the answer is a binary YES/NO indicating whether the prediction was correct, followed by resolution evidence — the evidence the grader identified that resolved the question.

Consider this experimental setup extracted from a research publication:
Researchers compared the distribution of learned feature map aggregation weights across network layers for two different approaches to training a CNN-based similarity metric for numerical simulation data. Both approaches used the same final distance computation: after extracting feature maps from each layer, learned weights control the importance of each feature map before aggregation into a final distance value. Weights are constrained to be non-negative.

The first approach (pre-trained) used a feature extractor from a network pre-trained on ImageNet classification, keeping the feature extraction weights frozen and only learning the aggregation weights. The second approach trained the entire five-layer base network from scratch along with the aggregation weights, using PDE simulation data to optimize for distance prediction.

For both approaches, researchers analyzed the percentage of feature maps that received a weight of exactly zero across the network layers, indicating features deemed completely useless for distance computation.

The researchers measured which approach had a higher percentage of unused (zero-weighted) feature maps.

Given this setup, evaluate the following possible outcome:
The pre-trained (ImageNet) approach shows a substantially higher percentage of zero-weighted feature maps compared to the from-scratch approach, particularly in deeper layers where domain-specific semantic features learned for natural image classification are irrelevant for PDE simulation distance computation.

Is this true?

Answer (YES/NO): NO